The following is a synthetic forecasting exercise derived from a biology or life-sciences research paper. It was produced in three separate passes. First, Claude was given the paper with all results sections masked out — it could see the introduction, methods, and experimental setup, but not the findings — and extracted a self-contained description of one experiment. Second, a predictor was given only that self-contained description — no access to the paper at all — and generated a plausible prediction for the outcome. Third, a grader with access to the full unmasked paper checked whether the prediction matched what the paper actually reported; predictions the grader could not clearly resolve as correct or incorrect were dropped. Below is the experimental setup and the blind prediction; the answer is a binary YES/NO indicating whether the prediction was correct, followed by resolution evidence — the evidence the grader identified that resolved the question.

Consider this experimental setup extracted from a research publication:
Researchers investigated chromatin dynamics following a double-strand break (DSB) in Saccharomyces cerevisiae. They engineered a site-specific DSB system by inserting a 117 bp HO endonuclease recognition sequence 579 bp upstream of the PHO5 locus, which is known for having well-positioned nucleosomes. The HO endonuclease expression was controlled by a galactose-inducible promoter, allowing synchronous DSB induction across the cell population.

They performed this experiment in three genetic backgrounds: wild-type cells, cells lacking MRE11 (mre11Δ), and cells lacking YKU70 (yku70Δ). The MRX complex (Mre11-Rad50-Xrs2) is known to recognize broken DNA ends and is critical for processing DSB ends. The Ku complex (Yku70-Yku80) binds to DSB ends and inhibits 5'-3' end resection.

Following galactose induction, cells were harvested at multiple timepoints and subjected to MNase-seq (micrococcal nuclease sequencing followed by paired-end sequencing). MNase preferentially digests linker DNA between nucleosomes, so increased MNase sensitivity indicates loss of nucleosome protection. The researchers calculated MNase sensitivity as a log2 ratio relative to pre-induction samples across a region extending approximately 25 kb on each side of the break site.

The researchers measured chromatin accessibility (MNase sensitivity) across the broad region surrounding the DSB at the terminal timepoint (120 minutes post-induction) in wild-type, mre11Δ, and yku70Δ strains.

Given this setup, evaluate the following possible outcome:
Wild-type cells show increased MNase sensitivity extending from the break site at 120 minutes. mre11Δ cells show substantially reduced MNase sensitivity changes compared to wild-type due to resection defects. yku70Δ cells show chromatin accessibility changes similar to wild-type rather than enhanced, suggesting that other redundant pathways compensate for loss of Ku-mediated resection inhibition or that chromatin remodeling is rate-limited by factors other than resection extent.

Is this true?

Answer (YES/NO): NO